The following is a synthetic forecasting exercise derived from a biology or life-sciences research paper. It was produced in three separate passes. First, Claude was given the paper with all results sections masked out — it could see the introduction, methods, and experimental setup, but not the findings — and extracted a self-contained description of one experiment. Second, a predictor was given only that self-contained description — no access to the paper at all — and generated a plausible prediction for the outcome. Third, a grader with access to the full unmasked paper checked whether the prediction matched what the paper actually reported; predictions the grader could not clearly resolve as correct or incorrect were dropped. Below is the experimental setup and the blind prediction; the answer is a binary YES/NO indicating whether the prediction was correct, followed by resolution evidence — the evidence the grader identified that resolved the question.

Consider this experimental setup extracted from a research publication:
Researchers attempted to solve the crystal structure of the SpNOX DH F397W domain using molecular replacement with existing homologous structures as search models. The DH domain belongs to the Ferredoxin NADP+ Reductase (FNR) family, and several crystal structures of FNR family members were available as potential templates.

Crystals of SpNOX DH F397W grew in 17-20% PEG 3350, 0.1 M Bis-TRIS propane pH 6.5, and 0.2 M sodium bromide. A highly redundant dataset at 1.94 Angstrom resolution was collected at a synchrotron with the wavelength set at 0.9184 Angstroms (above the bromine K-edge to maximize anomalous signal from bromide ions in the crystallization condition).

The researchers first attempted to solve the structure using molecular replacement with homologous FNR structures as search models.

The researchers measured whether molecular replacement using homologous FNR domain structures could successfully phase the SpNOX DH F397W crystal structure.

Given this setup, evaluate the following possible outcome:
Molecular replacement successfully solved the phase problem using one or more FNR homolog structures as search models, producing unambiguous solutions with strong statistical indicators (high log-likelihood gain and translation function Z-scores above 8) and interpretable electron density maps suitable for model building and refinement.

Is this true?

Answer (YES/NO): NO